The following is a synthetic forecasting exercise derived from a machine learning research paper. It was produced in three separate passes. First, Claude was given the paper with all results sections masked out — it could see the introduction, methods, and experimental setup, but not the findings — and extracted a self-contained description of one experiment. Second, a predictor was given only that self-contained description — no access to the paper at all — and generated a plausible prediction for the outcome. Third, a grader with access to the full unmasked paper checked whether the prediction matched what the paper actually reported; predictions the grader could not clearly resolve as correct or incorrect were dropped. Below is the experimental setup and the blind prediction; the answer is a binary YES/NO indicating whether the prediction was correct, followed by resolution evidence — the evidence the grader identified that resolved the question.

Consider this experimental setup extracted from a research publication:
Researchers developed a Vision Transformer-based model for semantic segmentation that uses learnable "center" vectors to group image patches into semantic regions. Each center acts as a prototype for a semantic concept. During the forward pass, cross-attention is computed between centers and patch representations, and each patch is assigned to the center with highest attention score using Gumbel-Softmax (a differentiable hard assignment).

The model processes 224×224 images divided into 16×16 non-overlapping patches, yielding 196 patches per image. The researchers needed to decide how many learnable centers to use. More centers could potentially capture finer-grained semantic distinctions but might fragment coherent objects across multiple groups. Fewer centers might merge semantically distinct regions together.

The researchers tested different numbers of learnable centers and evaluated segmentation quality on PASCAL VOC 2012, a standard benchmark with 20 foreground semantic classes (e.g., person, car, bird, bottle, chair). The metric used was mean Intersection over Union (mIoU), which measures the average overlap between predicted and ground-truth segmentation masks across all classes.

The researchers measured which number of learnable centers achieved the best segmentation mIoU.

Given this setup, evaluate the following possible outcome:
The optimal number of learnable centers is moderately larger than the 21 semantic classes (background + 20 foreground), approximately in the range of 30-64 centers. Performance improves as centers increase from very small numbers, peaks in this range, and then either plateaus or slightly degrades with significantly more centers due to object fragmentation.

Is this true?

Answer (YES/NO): NO